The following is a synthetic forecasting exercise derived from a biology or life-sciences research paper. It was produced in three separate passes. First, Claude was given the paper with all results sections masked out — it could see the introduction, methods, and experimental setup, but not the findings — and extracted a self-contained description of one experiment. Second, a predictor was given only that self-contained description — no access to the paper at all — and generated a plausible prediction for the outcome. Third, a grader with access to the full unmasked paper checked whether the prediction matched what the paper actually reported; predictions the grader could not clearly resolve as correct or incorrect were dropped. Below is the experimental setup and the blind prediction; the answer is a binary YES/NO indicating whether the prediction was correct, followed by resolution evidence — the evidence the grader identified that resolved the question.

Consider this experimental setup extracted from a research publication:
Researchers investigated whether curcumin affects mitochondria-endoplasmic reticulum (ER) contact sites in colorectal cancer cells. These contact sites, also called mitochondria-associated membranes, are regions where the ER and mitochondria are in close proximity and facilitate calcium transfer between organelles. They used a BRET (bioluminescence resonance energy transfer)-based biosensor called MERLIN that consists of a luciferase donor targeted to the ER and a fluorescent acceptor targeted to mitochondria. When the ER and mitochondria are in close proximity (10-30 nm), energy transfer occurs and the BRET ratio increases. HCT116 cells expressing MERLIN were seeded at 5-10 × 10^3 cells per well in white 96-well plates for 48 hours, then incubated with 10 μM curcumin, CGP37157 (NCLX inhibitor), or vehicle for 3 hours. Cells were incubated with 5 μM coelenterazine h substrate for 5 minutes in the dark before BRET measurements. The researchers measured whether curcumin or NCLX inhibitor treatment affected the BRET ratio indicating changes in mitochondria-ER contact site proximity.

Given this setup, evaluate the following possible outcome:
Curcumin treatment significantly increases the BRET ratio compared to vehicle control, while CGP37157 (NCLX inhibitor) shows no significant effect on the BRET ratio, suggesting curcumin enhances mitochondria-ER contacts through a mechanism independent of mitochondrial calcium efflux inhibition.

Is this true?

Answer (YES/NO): NO